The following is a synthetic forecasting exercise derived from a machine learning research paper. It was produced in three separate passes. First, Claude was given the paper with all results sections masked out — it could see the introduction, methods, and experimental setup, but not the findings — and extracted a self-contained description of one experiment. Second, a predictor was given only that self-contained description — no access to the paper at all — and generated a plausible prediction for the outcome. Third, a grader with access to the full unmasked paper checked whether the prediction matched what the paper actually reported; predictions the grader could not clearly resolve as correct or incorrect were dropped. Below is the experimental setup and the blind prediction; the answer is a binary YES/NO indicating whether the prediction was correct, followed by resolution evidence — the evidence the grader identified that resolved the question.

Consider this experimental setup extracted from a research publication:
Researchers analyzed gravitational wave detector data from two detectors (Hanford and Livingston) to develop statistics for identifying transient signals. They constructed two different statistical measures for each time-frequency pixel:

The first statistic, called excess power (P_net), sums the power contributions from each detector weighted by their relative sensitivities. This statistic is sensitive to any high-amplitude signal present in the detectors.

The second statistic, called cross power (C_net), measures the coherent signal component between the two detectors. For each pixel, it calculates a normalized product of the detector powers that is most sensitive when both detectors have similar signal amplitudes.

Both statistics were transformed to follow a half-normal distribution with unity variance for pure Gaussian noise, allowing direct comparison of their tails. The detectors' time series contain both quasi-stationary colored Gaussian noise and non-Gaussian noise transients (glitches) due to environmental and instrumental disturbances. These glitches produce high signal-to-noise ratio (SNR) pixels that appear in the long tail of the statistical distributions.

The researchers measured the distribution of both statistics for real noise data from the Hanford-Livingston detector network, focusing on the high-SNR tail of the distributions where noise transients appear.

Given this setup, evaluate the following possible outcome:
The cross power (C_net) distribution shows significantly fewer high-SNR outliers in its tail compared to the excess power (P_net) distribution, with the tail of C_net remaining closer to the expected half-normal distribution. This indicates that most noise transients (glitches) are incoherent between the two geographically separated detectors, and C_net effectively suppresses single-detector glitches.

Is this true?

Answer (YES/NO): YES